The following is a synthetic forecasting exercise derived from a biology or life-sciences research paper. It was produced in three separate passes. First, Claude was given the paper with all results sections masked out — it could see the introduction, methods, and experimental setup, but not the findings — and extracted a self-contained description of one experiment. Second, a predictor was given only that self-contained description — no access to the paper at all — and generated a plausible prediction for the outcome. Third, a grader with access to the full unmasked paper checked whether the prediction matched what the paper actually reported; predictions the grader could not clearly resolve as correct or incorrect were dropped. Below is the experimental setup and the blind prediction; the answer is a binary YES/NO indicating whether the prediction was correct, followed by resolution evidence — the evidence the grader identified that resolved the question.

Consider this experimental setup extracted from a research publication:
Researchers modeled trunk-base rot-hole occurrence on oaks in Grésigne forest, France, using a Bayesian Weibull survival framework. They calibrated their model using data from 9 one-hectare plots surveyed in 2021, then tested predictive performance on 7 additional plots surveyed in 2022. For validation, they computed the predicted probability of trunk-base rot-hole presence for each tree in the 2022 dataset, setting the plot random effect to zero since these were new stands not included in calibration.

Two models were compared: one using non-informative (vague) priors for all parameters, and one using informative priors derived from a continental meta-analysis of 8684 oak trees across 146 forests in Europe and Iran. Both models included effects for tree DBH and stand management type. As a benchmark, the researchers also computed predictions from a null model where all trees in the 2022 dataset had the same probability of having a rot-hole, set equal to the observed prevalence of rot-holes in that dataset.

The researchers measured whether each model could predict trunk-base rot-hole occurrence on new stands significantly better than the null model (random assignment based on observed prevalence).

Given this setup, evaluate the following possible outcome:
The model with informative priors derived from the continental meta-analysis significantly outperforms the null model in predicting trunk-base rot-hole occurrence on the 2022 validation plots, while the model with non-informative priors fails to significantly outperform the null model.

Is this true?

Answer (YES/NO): YES